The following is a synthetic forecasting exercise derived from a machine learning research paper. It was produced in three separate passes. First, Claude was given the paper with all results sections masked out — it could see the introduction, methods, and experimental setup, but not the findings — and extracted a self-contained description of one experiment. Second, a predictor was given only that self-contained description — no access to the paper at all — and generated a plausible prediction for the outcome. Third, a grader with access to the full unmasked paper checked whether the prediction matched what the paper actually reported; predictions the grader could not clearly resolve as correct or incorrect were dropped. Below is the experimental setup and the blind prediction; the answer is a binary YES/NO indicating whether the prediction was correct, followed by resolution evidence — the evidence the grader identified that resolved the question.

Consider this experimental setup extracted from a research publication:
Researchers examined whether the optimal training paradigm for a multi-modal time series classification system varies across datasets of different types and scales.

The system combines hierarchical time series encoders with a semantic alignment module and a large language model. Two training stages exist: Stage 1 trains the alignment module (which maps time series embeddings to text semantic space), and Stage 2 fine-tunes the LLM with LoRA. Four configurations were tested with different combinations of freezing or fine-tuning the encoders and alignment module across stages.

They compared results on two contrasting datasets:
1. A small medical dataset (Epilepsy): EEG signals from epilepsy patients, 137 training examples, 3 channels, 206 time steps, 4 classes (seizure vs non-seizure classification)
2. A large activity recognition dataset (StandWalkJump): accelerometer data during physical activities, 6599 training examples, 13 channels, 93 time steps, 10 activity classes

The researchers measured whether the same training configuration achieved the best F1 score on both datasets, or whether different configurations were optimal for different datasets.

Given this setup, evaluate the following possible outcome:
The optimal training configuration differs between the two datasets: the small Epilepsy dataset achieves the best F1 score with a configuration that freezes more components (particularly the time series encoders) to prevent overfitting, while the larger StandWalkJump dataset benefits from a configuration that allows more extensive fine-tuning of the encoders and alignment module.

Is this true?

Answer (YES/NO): NO